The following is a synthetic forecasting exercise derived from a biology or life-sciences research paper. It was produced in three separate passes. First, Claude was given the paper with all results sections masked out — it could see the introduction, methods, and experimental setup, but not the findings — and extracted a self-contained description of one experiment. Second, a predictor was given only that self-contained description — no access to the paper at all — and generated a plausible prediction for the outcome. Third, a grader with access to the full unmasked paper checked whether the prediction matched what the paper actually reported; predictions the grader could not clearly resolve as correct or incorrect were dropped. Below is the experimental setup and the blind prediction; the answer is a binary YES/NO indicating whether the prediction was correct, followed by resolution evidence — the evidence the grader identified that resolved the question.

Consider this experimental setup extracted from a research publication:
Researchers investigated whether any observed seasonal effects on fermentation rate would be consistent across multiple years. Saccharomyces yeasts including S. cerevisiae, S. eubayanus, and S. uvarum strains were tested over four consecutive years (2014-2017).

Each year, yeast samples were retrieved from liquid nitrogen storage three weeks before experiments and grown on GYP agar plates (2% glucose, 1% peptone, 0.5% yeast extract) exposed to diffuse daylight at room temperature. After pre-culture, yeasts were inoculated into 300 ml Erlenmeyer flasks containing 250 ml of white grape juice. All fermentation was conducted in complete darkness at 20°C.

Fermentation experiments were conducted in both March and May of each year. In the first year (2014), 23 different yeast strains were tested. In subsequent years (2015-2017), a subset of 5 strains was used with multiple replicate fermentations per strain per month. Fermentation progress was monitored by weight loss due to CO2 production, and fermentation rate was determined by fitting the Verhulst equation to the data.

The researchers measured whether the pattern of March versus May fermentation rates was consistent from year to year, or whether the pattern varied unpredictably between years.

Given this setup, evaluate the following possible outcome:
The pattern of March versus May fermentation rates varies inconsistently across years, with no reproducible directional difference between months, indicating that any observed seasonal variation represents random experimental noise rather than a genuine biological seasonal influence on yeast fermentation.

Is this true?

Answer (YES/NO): NO